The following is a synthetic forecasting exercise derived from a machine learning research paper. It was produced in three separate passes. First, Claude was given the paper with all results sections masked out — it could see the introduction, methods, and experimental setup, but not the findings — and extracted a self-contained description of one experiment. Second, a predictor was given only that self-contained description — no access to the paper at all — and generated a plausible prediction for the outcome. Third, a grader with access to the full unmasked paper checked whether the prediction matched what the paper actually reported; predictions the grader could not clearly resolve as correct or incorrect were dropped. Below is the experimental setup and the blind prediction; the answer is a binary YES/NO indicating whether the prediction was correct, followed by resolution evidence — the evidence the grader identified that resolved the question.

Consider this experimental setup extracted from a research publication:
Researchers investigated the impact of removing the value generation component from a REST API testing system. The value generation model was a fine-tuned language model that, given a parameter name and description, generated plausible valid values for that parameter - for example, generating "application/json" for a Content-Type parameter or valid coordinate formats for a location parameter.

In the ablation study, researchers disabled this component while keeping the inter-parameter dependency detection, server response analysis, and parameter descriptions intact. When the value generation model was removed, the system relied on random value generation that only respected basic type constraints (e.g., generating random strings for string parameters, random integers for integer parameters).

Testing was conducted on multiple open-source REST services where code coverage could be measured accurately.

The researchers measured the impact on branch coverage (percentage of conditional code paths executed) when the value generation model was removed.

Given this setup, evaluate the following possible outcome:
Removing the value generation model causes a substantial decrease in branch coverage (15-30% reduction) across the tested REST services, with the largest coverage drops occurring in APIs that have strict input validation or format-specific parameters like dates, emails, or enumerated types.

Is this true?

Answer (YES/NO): NO